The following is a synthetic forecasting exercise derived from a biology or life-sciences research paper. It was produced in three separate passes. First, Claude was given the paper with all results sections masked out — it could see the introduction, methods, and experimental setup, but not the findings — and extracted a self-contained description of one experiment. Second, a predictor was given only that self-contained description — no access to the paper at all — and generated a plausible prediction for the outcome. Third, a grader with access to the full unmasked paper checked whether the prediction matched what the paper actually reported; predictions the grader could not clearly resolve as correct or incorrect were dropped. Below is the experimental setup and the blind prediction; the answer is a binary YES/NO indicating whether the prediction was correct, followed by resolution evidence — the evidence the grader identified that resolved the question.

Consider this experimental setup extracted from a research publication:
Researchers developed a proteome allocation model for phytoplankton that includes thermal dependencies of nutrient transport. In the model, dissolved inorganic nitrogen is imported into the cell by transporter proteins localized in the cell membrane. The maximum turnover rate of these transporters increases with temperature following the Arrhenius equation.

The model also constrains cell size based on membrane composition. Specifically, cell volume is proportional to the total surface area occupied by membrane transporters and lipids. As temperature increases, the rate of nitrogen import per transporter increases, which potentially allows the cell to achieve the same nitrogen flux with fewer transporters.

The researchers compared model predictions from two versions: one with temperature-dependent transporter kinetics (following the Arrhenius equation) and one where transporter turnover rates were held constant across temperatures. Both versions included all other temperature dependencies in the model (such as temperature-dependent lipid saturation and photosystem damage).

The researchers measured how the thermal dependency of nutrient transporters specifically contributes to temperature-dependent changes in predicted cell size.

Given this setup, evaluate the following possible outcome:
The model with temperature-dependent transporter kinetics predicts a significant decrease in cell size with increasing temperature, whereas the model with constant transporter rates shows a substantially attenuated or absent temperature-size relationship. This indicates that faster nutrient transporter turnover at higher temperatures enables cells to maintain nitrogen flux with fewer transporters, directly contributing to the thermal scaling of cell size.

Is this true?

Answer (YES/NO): NO